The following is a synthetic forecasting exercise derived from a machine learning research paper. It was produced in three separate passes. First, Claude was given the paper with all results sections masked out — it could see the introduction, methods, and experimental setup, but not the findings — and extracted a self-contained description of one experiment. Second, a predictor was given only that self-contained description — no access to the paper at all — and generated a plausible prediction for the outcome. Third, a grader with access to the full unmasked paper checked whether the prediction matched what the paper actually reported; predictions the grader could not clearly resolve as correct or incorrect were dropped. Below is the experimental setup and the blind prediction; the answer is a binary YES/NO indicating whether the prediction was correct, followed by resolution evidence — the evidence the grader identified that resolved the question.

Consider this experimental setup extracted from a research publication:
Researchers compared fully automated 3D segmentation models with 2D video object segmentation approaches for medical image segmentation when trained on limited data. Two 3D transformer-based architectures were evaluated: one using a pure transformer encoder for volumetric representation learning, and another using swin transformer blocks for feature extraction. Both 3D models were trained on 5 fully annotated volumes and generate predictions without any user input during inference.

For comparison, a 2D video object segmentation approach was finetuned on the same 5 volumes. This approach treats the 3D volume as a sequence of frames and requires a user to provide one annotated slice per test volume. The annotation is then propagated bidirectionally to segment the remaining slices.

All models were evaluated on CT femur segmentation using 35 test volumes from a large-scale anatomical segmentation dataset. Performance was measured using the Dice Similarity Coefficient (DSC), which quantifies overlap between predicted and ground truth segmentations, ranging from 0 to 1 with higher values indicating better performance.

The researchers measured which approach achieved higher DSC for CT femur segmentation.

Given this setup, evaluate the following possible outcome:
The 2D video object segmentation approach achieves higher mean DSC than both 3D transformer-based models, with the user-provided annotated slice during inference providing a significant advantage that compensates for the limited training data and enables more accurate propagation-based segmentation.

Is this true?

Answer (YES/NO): YES